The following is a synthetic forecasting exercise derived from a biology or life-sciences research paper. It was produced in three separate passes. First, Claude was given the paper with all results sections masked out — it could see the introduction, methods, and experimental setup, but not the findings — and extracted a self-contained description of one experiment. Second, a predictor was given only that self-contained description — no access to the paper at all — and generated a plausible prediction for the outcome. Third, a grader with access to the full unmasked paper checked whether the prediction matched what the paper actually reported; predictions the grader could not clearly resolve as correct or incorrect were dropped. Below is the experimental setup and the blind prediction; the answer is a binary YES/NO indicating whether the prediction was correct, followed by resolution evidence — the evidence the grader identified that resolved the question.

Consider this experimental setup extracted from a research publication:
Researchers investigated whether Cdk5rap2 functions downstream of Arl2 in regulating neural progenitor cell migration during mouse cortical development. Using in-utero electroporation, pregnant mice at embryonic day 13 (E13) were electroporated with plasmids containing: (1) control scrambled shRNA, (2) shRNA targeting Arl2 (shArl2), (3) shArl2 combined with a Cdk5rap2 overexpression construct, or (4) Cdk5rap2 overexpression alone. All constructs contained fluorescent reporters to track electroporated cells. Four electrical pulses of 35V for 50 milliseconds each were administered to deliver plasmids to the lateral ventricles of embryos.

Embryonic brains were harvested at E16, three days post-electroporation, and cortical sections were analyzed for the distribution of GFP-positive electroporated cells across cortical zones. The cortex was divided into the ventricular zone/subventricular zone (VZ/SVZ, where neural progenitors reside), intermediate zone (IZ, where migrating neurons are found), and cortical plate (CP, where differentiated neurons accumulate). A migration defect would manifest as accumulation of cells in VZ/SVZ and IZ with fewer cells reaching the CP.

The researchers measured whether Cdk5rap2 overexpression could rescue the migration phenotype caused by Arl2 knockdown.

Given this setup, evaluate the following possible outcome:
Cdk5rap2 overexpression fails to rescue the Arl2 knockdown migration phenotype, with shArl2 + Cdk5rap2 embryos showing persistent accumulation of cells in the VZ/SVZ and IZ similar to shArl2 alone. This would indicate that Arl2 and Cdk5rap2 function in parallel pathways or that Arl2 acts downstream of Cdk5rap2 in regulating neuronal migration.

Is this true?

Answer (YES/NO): NO